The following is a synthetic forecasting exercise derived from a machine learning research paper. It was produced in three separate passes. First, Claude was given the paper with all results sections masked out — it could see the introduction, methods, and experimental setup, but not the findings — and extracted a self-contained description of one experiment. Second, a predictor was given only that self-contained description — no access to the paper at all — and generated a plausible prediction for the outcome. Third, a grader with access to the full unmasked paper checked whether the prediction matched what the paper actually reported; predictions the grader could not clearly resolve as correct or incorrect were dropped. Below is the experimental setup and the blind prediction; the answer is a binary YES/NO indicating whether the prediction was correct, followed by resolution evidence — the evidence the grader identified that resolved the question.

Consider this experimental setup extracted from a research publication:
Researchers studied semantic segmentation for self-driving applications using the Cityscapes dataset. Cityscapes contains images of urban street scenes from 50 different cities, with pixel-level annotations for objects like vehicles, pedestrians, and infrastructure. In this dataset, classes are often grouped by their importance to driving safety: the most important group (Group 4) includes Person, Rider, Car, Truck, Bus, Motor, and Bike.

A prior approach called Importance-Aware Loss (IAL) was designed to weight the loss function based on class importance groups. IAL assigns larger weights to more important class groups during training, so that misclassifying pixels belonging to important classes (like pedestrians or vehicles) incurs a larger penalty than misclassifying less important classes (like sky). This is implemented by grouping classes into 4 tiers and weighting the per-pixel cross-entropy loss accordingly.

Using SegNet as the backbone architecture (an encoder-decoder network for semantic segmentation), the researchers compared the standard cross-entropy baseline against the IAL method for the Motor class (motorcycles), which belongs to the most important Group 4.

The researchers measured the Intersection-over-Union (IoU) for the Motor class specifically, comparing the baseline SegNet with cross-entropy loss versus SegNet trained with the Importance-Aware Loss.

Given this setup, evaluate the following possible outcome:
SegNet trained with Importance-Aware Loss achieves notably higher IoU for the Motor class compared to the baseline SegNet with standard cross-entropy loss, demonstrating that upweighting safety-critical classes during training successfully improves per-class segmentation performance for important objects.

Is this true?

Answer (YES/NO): NO